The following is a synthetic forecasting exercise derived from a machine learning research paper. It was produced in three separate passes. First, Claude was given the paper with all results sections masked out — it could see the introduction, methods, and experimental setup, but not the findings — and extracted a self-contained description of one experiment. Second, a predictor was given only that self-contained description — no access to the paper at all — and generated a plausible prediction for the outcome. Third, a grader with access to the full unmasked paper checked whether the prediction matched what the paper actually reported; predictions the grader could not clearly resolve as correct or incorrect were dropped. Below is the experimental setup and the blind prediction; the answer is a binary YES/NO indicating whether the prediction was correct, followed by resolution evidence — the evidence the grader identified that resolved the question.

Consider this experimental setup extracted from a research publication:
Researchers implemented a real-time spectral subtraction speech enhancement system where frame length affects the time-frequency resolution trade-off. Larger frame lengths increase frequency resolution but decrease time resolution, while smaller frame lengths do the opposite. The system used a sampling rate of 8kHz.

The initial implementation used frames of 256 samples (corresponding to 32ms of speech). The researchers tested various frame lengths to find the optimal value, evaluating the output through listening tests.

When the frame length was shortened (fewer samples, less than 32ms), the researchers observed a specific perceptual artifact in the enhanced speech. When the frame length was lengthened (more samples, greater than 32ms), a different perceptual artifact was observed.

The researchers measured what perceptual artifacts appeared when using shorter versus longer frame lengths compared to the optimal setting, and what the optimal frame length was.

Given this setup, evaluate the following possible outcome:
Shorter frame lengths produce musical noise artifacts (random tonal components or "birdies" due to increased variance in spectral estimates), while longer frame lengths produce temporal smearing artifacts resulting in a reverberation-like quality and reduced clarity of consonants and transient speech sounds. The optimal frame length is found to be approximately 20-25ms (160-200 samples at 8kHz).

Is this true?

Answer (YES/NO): NO